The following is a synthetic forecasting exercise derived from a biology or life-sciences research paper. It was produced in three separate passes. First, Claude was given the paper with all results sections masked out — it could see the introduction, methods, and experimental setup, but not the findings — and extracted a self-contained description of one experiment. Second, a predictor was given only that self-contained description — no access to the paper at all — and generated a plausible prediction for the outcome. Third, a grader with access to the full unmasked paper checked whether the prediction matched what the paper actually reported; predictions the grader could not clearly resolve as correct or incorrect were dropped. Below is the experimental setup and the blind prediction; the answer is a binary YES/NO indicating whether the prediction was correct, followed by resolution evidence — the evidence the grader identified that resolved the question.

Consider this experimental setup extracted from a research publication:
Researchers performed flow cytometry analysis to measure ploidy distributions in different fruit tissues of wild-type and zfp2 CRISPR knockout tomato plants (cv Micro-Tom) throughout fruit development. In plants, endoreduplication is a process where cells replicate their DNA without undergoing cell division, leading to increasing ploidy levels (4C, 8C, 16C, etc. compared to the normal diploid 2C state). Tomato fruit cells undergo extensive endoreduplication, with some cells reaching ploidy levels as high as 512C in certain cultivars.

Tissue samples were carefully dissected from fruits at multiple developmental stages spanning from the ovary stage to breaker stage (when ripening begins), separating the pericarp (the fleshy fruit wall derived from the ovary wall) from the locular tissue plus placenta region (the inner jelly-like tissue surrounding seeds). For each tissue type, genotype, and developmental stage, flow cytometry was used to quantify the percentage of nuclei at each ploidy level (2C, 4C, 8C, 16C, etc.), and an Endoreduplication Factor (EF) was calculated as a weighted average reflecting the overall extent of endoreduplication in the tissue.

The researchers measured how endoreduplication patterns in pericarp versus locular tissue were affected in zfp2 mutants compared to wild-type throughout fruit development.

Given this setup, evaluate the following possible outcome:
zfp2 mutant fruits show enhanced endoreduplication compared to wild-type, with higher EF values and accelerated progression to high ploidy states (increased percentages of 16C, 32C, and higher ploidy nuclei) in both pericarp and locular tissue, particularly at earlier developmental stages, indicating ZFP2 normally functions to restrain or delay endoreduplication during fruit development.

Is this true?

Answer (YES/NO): NO